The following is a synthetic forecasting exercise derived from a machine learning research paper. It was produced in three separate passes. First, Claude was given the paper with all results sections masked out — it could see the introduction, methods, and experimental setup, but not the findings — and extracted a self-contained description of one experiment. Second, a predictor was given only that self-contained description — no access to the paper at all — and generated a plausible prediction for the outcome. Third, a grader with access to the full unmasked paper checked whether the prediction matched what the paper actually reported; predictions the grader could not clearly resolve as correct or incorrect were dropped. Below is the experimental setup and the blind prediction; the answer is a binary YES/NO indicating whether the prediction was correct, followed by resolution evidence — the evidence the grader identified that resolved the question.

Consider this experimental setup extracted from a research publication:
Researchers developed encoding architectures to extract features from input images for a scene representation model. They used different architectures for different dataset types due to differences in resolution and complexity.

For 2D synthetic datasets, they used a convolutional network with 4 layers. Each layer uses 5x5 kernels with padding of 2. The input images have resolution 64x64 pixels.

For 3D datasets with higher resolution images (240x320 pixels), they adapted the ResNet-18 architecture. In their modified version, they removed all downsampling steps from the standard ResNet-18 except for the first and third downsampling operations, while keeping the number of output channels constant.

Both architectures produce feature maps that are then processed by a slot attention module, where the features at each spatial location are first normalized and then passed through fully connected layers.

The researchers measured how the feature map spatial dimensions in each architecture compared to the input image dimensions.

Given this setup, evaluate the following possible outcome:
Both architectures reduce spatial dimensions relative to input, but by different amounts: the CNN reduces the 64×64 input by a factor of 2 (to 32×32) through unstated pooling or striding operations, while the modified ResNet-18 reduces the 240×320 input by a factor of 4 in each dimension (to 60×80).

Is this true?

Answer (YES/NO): NO